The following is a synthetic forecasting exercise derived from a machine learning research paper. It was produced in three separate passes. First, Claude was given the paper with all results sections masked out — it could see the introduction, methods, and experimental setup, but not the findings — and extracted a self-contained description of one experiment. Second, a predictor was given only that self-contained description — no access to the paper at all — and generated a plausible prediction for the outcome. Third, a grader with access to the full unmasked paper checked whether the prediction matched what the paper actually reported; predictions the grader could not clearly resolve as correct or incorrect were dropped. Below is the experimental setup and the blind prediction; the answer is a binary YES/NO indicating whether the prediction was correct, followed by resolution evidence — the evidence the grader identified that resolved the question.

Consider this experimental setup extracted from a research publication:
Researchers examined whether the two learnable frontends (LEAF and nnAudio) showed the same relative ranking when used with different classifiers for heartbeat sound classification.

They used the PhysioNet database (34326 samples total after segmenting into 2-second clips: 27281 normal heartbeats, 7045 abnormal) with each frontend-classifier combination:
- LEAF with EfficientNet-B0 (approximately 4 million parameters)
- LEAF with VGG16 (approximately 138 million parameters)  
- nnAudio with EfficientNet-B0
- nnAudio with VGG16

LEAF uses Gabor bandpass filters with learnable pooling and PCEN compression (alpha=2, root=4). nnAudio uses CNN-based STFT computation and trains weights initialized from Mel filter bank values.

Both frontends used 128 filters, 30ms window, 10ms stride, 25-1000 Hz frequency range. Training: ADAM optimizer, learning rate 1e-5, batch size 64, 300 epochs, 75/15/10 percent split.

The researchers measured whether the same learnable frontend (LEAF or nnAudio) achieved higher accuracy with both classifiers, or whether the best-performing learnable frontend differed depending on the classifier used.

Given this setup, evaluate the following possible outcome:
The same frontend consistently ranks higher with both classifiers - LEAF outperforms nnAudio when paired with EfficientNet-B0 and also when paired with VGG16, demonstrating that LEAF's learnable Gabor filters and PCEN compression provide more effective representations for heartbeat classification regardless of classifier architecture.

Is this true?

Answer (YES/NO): YES